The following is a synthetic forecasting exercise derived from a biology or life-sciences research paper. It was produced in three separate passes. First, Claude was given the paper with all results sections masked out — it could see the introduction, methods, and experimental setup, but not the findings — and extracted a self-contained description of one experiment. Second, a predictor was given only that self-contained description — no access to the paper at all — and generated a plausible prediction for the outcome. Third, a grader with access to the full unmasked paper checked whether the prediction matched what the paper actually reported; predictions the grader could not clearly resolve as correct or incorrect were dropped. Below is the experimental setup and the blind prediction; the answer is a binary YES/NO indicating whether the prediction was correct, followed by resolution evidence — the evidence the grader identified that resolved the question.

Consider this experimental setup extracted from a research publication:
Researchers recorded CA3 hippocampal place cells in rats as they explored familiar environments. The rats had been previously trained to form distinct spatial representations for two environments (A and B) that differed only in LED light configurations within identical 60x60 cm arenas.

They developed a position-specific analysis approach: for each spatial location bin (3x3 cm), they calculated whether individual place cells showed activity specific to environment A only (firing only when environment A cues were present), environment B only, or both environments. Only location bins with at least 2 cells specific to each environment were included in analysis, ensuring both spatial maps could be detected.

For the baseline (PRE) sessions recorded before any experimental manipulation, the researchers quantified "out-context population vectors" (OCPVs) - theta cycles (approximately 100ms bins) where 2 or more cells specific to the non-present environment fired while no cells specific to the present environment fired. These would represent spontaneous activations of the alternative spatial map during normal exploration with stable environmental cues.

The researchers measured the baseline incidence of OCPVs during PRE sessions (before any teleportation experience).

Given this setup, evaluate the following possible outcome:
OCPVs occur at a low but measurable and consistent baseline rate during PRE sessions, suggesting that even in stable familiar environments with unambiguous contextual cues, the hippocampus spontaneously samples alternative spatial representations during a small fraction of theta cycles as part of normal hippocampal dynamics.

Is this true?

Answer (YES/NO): YES